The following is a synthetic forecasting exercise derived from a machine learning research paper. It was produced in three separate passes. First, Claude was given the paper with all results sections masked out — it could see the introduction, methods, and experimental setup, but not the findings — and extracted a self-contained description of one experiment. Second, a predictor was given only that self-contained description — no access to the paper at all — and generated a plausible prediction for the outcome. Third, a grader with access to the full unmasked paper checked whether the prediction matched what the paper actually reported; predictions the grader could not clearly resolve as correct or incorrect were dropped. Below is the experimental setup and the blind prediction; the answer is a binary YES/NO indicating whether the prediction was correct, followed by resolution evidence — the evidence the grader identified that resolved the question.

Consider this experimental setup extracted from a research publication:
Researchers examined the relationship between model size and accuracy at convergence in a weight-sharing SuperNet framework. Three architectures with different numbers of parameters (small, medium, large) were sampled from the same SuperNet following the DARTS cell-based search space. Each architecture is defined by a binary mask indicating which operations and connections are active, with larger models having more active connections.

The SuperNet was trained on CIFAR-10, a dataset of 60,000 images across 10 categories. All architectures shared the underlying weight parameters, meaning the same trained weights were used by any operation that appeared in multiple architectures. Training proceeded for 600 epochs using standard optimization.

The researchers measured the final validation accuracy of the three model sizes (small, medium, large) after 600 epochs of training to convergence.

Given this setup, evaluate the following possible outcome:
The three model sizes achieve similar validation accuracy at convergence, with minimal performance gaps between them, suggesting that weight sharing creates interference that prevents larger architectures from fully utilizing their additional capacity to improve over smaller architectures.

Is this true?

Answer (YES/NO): NO